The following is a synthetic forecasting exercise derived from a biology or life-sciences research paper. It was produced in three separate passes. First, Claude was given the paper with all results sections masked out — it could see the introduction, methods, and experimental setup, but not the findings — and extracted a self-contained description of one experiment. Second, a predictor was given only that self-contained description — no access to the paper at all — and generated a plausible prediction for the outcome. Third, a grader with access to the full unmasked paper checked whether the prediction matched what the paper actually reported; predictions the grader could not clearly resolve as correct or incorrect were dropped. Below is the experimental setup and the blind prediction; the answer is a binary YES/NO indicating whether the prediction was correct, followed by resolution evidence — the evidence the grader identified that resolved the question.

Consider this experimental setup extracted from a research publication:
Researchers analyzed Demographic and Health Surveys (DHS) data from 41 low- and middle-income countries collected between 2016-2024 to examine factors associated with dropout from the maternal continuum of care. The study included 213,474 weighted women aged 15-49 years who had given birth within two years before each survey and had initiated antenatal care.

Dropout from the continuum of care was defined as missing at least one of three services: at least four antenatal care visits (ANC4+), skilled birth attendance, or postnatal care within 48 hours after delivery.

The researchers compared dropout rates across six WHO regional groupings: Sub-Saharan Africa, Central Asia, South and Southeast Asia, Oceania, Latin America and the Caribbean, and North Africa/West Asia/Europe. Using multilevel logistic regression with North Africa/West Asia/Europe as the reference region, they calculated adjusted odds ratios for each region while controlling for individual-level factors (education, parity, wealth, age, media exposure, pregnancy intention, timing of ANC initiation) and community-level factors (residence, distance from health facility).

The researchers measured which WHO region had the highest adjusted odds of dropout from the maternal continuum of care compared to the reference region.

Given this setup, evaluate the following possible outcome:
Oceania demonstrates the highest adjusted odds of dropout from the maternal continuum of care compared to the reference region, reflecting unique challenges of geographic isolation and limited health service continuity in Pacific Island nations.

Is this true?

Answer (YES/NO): NO